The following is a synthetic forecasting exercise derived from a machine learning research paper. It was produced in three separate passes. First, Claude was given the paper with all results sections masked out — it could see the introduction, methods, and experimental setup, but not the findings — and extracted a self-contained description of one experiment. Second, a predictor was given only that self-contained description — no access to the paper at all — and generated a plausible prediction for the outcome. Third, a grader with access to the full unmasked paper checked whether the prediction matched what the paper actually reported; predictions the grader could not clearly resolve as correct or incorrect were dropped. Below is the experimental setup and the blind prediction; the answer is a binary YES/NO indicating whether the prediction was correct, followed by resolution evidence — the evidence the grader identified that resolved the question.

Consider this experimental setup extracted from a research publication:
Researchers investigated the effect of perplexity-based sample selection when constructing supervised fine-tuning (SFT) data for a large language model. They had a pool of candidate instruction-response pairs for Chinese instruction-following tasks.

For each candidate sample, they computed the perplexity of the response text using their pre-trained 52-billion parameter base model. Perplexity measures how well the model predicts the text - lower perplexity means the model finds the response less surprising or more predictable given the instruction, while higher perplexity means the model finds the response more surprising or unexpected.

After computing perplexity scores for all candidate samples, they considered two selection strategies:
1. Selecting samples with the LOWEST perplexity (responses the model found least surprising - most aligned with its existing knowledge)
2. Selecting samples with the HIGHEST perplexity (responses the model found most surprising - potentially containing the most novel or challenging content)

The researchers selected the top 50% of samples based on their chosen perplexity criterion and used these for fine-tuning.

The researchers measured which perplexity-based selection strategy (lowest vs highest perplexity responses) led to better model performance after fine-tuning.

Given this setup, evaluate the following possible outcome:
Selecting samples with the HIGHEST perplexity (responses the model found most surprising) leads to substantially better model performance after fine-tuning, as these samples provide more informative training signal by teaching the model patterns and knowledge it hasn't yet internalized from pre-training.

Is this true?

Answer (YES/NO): NO